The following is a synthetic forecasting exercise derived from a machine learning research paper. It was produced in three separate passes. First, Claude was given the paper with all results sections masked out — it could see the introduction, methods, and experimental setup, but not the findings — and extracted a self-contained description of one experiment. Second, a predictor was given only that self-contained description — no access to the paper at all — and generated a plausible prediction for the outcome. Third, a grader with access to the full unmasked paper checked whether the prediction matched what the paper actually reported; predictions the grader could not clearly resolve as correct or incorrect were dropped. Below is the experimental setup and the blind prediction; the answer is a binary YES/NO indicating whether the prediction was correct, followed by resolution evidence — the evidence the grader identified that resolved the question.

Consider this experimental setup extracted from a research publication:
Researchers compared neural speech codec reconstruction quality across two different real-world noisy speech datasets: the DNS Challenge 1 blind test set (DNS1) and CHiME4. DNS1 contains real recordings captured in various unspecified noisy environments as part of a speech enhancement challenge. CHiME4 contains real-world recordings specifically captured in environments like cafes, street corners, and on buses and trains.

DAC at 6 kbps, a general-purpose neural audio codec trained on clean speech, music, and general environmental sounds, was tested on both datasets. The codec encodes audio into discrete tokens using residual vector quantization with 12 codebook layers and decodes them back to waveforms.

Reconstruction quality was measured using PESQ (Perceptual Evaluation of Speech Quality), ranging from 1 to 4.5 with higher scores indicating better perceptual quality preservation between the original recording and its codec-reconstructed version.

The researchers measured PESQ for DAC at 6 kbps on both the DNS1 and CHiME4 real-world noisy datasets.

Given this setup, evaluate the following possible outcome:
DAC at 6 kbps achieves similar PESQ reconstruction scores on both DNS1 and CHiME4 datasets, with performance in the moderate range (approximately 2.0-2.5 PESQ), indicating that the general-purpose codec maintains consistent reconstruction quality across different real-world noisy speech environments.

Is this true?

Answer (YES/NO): NO